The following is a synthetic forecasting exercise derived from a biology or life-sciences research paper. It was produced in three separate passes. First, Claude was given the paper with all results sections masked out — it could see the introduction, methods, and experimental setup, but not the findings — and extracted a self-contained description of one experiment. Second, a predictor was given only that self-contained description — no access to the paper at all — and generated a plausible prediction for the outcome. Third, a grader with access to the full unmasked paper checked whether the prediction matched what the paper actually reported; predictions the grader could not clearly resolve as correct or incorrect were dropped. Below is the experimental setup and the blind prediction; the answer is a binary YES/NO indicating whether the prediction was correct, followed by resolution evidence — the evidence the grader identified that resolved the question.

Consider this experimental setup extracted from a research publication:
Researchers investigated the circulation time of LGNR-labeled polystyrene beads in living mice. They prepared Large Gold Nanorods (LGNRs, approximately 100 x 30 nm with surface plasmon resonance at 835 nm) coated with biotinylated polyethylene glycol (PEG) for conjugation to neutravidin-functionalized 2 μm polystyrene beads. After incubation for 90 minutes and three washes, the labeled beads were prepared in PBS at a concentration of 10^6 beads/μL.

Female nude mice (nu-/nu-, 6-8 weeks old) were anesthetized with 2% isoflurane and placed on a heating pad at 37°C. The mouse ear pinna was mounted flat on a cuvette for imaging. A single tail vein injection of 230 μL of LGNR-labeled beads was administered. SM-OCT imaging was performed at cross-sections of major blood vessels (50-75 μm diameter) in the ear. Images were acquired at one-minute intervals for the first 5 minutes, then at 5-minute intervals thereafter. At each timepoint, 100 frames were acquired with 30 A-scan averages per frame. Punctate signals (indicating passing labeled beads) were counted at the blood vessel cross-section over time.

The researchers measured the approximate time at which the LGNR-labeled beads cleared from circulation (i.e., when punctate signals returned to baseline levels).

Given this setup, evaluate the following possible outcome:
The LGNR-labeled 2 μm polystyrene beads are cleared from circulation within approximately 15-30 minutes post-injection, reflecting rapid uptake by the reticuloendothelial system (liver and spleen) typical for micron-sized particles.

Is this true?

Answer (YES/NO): YES